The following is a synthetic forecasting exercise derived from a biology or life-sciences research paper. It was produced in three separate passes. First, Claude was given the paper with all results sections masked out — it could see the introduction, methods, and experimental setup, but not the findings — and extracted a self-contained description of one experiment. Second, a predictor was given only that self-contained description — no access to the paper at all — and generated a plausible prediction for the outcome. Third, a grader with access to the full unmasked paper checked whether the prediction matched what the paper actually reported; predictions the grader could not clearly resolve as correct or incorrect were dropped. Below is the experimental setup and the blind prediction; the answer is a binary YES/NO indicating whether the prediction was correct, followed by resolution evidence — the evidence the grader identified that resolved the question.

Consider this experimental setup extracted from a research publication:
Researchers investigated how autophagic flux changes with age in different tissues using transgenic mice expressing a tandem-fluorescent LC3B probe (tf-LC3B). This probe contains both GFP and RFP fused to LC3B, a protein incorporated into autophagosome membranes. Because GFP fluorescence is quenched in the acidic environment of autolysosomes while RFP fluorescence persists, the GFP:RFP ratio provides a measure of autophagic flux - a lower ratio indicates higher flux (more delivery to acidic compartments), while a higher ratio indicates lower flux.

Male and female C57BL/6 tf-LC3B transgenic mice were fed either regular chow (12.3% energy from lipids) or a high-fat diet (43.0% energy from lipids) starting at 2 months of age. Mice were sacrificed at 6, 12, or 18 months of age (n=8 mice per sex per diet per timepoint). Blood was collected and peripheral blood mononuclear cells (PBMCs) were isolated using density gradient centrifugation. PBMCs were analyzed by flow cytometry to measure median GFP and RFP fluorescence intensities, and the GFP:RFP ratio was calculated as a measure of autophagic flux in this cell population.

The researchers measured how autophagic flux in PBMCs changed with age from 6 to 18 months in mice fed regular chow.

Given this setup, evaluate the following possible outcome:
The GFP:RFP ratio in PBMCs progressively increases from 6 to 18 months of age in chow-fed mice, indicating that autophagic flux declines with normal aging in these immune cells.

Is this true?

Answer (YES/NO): NO